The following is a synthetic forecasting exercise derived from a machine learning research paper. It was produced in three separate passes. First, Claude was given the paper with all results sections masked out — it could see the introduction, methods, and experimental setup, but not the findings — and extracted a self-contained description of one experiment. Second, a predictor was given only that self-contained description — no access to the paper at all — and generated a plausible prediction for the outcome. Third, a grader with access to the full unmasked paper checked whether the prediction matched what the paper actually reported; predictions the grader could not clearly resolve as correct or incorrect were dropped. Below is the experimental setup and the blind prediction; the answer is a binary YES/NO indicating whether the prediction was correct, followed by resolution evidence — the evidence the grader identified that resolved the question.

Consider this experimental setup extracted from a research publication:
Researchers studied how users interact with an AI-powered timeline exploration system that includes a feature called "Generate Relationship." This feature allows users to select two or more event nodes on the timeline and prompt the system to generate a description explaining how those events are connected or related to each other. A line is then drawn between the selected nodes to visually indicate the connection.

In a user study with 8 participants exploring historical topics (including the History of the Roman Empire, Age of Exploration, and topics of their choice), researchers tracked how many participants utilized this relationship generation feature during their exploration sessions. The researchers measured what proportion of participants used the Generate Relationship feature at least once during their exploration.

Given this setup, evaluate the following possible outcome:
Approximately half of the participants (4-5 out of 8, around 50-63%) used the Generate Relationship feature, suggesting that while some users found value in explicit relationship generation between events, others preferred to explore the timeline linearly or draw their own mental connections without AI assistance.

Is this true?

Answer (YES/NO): YES